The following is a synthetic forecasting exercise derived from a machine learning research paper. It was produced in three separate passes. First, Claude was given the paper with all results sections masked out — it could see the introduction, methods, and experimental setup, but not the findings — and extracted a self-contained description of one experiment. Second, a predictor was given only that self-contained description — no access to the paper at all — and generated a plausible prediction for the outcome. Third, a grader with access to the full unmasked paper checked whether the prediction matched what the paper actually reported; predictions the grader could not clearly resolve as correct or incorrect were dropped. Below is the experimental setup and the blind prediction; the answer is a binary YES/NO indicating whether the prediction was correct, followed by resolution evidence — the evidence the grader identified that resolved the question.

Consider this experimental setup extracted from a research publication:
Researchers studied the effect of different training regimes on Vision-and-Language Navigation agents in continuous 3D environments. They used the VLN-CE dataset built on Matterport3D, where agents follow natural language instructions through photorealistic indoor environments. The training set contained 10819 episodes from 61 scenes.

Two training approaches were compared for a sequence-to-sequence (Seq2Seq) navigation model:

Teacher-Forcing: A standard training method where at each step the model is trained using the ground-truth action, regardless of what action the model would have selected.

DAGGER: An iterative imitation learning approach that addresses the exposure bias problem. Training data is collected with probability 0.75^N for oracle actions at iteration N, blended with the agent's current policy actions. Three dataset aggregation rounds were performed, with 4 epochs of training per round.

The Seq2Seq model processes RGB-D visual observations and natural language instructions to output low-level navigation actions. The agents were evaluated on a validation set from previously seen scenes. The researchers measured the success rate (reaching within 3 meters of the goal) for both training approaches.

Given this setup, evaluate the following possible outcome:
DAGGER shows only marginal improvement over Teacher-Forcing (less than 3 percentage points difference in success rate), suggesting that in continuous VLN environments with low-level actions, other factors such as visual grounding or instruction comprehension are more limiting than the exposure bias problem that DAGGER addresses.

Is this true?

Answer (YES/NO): NO